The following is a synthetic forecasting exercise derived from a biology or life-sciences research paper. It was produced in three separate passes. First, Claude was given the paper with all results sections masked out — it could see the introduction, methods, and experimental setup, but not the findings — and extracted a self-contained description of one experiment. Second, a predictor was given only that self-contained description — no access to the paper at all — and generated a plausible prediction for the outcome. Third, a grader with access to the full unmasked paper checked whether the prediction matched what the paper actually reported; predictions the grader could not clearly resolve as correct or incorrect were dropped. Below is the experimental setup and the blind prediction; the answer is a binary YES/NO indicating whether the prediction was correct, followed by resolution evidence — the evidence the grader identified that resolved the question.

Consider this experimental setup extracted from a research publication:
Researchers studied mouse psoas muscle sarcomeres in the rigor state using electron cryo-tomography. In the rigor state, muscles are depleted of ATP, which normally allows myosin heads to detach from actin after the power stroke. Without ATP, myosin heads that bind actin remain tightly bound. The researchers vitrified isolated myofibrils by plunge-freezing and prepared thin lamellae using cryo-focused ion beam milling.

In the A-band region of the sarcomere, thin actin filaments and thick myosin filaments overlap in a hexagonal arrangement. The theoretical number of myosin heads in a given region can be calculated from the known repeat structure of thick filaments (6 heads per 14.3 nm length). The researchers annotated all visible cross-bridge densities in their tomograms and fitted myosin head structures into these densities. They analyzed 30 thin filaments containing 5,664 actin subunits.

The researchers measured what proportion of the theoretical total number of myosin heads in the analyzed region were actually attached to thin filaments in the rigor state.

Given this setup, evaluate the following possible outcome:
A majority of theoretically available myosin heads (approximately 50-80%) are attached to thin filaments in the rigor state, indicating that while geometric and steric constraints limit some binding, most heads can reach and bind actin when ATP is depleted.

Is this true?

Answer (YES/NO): NO